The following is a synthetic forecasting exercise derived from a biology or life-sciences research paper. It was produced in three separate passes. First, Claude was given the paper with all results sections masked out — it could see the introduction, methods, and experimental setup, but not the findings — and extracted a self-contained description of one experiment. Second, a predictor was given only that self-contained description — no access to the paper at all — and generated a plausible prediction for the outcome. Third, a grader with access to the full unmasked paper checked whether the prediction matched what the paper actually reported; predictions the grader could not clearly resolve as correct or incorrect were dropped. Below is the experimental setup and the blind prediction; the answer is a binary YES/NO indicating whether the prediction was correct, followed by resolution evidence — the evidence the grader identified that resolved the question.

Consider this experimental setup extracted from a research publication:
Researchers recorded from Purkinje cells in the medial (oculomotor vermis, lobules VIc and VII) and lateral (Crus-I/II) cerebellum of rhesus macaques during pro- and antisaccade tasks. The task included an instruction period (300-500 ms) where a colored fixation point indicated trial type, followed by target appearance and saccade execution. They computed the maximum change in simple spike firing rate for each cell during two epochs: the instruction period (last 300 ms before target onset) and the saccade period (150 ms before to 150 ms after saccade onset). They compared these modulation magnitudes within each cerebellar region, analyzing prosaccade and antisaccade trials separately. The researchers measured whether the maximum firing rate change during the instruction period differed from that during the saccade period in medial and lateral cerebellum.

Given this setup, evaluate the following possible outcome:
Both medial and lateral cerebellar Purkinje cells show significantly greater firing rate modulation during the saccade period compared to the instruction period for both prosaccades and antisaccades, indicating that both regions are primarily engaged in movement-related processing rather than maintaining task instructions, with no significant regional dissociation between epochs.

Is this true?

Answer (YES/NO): NO